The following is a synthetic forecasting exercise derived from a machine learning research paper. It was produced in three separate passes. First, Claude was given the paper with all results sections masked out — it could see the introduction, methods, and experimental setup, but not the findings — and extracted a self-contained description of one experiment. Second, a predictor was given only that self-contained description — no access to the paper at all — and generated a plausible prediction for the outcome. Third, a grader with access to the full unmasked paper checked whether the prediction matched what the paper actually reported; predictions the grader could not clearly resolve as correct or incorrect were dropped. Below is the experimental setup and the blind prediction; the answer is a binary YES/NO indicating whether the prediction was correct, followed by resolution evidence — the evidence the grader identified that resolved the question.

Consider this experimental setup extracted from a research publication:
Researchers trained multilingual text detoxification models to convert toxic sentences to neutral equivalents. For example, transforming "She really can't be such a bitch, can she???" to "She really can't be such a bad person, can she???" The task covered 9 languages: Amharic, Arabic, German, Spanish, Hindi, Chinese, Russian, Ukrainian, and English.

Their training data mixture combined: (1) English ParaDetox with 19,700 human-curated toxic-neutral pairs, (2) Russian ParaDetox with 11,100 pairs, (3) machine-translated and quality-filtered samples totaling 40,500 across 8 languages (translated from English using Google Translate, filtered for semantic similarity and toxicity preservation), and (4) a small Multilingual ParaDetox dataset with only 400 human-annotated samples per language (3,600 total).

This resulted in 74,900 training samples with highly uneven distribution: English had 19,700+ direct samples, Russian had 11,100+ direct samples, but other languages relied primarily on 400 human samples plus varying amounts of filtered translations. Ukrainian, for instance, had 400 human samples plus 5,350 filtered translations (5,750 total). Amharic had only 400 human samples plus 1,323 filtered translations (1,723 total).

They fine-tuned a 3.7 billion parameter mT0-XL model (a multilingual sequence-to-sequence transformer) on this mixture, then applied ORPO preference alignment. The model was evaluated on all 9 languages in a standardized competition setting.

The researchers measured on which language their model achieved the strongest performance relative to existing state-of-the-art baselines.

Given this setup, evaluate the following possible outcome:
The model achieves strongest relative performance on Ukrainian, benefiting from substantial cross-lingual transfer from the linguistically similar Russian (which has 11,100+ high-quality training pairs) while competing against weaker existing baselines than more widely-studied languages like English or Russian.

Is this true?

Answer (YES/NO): YES